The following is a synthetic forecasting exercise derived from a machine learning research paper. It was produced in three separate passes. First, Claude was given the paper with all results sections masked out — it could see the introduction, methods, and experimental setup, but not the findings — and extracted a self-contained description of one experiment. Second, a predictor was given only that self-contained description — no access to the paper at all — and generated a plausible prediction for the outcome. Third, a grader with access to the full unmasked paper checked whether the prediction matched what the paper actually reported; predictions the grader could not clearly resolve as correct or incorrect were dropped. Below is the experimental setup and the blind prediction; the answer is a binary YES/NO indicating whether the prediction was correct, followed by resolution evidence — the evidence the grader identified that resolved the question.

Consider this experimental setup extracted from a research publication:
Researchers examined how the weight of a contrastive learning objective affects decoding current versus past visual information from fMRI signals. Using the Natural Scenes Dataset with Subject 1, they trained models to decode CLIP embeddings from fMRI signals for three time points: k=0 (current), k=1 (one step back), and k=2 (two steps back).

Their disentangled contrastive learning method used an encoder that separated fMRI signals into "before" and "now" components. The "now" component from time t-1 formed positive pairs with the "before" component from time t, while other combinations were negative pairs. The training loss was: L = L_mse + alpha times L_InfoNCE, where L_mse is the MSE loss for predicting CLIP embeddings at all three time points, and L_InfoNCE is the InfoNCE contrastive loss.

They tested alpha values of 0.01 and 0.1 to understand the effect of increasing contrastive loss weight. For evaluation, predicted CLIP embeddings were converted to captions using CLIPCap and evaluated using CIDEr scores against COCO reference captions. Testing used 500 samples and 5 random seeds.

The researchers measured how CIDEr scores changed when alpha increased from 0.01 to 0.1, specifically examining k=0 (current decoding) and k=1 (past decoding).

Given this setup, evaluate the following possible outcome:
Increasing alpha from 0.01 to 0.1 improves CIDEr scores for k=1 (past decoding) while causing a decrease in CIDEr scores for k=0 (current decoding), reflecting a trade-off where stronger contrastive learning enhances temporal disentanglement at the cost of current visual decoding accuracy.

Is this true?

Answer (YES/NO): NO